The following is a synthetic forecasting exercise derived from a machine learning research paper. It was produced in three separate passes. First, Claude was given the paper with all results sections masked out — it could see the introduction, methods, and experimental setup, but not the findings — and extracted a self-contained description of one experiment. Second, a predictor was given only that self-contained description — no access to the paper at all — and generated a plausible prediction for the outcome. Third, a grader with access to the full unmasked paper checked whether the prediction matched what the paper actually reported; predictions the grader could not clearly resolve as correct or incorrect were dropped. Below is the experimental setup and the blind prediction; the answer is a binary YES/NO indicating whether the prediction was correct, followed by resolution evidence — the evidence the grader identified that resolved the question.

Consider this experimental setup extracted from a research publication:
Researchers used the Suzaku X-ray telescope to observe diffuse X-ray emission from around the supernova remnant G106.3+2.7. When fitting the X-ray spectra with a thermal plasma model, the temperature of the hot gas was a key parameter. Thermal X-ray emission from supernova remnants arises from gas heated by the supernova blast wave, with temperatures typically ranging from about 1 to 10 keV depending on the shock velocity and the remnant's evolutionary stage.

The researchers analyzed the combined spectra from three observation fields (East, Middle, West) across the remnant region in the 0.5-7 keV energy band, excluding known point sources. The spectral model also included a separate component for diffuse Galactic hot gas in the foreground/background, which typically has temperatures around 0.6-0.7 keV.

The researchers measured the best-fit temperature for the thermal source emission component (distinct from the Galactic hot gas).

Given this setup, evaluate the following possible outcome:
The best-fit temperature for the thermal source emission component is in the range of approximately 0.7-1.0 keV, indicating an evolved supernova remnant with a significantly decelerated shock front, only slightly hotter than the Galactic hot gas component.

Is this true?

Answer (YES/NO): NO